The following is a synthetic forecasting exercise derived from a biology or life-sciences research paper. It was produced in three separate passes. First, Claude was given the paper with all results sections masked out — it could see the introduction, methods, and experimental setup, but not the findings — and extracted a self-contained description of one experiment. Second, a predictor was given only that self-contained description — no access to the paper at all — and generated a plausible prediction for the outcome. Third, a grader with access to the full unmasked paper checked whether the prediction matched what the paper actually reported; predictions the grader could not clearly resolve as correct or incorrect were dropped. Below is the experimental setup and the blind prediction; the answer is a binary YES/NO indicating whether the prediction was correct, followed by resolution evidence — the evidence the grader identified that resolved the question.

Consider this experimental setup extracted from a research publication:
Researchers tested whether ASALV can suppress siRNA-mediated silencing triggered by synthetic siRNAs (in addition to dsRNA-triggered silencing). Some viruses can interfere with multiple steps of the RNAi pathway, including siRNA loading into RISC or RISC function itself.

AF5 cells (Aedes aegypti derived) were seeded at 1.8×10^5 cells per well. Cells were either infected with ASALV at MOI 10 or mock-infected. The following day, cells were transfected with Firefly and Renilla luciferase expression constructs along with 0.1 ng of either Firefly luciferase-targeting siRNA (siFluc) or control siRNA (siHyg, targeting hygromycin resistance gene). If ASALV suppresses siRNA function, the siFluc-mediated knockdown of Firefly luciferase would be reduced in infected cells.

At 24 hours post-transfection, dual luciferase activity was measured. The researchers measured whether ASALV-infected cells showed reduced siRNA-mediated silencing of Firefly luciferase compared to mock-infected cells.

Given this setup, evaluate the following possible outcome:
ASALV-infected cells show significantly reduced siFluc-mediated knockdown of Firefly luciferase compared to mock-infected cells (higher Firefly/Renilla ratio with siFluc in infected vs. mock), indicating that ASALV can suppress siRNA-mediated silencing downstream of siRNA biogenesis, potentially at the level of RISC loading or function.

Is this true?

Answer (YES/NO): NO